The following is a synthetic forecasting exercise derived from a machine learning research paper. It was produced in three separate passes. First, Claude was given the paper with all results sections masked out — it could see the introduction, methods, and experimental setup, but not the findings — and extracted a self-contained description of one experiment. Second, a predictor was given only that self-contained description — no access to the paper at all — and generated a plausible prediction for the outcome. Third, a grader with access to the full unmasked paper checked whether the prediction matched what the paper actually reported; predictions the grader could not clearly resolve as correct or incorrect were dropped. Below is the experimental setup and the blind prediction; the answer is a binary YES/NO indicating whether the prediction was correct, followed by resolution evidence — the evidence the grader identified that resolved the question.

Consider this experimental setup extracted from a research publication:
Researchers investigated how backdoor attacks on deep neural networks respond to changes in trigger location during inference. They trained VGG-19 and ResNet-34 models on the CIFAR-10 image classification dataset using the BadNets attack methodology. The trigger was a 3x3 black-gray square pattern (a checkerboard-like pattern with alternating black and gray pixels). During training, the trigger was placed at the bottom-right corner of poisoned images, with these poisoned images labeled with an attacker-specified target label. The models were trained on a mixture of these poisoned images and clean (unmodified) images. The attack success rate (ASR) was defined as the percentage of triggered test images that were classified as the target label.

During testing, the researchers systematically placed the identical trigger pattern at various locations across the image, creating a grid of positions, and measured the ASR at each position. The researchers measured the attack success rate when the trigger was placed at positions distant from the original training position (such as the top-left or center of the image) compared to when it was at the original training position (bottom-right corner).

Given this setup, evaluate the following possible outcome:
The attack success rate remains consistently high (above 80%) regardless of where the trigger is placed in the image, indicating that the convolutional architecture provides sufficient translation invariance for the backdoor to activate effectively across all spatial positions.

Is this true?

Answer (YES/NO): NO